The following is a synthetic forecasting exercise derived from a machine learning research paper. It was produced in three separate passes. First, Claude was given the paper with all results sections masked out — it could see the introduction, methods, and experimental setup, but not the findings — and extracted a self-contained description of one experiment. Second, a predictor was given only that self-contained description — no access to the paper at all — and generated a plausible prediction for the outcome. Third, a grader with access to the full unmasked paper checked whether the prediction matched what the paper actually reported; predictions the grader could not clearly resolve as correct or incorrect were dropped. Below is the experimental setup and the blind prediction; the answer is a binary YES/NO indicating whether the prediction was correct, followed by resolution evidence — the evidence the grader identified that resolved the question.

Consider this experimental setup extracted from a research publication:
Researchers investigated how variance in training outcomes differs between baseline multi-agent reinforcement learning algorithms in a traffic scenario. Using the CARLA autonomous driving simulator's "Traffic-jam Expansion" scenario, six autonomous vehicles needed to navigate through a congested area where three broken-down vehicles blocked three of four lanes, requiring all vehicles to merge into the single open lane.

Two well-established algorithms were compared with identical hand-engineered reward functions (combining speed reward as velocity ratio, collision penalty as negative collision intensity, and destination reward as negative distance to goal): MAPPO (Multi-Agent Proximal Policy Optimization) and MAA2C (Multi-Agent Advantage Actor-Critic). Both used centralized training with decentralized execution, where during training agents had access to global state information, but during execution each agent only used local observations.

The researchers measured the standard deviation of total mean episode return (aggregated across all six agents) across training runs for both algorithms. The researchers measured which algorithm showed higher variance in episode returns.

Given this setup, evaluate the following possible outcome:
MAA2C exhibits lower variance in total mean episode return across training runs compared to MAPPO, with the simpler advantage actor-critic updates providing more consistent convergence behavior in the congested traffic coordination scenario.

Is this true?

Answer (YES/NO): YES